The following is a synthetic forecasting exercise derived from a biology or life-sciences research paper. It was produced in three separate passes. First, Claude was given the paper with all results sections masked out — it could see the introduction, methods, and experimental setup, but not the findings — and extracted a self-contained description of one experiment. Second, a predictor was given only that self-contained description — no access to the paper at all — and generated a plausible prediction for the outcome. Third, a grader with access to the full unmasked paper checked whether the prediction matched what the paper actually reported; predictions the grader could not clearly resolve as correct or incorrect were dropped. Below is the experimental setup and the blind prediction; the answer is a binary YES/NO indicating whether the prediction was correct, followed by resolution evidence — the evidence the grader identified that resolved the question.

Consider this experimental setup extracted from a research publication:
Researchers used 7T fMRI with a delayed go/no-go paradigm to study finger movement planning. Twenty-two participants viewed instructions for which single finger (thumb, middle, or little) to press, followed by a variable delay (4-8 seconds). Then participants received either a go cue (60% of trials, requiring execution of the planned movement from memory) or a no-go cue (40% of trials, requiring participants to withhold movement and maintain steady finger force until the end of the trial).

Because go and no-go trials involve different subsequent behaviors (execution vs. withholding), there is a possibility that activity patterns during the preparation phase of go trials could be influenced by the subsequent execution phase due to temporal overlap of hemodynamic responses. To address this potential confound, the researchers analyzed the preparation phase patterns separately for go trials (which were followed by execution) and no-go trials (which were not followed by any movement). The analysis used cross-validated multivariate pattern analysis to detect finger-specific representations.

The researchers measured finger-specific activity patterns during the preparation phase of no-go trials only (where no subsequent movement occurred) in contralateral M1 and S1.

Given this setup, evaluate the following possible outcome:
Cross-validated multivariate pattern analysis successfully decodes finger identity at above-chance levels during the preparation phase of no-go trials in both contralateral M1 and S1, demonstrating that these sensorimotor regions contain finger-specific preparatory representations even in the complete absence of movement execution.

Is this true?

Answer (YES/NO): YES